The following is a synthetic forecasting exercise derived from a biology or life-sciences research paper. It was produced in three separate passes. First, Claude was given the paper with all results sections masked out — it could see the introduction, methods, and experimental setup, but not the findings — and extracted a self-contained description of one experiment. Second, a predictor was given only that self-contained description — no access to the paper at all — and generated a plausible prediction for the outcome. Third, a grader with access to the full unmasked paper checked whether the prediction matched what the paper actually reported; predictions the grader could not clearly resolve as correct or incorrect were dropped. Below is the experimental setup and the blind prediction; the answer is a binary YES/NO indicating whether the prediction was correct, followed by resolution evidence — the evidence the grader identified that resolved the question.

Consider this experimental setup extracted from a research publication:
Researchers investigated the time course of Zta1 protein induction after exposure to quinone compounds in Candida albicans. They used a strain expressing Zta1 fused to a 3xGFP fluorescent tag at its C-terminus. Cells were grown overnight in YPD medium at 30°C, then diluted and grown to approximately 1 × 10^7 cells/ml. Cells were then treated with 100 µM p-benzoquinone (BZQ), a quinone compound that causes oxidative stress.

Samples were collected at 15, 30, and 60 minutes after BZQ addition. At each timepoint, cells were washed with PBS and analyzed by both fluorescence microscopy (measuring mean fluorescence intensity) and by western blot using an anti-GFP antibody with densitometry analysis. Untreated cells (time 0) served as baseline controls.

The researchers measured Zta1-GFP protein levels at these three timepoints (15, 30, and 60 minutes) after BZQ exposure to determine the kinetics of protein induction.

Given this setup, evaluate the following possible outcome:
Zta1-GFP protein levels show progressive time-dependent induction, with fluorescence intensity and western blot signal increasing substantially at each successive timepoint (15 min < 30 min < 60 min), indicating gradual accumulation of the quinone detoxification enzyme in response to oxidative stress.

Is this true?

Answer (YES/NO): YES